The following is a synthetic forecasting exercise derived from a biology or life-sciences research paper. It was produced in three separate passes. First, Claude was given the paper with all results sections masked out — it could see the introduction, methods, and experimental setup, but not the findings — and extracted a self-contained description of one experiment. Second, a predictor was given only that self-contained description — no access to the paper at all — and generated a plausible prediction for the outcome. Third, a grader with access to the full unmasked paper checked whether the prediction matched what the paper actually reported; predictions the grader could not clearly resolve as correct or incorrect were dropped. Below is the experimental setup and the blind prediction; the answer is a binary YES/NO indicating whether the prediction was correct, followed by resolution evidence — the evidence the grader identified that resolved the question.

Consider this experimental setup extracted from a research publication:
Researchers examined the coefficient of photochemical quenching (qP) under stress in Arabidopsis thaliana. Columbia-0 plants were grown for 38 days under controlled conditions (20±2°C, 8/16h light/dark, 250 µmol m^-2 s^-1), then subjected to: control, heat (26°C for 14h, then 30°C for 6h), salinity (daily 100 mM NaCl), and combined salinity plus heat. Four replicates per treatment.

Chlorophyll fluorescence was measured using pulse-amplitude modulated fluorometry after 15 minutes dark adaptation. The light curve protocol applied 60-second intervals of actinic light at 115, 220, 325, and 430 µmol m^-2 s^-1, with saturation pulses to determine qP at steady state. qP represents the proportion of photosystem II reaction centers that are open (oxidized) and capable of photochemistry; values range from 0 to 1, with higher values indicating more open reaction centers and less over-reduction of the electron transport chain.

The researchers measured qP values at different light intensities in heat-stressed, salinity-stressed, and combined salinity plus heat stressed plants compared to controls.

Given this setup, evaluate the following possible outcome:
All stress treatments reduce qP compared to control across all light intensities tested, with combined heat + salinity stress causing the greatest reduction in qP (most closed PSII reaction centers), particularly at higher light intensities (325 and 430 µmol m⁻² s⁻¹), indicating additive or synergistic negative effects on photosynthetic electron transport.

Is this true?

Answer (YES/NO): NO